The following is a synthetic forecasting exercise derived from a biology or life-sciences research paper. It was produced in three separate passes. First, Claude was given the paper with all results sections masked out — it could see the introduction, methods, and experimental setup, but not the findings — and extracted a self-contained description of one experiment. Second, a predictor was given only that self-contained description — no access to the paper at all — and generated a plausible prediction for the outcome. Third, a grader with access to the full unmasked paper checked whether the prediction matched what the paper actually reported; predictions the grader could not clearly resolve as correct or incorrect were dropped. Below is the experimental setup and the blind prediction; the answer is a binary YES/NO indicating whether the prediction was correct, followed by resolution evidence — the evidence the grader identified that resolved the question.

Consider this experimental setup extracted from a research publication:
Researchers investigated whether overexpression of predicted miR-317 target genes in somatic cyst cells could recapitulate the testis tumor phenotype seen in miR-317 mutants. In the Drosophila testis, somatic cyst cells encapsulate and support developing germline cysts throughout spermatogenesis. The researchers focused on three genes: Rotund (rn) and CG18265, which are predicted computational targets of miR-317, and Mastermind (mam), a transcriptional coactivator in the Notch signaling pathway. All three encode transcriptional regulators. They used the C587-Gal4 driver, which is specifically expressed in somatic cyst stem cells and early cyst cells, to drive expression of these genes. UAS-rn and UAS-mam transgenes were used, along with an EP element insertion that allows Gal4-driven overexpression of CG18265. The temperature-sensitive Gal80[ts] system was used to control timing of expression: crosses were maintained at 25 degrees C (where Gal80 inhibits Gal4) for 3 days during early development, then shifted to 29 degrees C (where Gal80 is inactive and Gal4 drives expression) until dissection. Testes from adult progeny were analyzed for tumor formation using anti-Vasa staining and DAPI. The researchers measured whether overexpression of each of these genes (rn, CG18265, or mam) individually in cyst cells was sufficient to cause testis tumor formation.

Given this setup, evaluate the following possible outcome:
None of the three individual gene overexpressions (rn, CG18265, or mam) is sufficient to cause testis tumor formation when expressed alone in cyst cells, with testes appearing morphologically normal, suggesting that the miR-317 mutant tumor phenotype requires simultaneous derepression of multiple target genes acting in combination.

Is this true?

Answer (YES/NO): NO